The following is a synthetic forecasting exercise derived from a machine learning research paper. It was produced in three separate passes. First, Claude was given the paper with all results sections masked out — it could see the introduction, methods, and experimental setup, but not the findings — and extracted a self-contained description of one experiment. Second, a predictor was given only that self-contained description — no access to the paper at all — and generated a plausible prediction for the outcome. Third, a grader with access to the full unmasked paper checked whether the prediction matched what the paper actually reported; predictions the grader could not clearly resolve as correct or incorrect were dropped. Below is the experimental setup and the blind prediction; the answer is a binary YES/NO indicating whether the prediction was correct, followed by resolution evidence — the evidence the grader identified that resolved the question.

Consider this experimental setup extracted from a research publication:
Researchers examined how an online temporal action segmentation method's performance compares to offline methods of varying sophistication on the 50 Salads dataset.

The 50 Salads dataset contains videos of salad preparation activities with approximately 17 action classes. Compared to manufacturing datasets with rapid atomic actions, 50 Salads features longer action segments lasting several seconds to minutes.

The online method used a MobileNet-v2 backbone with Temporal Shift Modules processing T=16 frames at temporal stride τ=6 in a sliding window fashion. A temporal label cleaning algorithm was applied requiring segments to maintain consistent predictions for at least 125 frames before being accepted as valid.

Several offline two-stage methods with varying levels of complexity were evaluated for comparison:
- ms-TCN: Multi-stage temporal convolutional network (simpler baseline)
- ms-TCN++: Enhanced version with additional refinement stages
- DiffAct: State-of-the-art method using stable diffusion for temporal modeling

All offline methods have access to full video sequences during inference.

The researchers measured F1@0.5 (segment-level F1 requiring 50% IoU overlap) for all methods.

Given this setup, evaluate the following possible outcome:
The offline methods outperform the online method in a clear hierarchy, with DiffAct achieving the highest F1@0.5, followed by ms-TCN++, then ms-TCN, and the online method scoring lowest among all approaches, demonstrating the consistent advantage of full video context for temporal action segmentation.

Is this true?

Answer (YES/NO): NO